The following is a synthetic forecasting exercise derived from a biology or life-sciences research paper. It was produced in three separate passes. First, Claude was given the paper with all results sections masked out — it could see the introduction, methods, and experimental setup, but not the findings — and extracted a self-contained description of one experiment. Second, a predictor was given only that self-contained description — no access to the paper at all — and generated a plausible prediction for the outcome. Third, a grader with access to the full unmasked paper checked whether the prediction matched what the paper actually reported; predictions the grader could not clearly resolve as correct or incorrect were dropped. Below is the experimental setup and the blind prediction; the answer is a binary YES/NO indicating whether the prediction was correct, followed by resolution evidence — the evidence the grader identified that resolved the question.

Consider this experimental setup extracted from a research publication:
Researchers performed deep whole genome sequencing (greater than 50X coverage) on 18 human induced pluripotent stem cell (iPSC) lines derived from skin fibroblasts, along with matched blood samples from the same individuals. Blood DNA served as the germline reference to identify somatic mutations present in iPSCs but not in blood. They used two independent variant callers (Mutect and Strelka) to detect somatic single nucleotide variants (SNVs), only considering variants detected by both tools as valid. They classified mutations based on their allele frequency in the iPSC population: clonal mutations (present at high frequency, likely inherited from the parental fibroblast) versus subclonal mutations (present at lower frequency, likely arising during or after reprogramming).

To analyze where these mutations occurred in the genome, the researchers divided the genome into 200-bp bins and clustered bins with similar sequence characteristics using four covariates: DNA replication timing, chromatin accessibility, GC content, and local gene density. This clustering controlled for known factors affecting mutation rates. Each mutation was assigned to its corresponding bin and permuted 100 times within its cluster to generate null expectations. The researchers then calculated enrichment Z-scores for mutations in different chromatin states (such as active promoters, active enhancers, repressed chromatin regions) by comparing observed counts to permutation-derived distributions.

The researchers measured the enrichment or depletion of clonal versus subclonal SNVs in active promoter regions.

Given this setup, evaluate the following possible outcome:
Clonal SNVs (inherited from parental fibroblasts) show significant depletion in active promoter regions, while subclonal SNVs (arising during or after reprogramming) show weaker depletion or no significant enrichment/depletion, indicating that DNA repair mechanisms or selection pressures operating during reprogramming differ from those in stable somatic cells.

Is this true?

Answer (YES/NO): YES